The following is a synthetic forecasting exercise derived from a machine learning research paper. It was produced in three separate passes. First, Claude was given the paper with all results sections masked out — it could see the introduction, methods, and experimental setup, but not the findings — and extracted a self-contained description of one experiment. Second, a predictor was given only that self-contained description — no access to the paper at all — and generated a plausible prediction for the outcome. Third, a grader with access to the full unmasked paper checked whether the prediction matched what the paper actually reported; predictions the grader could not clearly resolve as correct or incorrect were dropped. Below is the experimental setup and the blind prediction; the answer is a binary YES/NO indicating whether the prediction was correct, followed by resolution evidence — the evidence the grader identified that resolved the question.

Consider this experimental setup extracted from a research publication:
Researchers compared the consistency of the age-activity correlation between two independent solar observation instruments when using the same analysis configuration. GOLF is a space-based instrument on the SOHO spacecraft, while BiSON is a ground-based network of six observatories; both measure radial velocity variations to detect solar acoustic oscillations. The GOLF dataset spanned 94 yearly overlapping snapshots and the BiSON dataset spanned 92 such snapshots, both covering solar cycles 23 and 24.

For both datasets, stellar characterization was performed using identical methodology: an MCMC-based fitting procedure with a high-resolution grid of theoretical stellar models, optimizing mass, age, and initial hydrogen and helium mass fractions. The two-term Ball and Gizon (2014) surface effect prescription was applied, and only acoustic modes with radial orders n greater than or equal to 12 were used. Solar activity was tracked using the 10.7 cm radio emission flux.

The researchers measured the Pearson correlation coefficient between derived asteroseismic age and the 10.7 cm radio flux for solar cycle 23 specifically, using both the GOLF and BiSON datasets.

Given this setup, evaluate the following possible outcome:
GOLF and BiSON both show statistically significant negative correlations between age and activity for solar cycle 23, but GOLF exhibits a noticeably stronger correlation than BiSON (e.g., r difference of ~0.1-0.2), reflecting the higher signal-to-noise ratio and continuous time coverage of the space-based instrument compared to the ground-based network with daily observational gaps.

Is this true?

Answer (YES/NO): NO